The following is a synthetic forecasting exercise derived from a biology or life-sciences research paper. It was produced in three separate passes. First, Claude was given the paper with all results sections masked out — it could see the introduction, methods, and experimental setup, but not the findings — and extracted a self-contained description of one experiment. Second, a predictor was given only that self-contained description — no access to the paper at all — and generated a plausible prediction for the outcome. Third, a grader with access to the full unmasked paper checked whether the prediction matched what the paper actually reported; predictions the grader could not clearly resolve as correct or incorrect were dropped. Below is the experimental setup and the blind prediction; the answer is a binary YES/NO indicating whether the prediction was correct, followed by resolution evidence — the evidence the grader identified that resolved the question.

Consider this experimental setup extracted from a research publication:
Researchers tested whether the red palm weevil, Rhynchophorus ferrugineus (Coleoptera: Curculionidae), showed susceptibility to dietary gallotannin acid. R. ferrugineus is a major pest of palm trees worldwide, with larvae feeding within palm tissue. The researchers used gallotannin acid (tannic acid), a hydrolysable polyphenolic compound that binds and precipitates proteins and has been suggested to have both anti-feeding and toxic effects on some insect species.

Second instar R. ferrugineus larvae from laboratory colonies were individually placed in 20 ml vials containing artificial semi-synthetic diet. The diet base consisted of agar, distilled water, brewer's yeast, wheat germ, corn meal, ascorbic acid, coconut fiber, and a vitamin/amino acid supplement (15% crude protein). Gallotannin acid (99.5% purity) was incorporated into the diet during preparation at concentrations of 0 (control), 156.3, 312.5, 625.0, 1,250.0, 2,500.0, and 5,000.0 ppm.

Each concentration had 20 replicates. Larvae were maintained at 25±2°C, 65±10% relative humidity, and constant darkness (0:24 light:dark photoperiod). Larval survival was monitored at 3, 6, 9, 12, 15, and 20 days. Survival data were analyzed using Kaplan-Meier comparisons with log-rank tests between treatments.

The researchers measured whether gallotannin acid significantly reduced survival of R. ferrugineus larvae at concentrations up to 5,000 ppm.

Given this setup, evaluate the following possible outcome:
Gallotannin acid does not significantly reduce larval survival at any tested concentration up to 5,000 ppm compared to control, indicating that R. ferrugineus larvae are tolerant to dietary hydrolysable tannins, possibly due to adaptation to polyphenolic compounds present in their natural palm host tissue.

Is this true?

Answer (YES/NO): NO